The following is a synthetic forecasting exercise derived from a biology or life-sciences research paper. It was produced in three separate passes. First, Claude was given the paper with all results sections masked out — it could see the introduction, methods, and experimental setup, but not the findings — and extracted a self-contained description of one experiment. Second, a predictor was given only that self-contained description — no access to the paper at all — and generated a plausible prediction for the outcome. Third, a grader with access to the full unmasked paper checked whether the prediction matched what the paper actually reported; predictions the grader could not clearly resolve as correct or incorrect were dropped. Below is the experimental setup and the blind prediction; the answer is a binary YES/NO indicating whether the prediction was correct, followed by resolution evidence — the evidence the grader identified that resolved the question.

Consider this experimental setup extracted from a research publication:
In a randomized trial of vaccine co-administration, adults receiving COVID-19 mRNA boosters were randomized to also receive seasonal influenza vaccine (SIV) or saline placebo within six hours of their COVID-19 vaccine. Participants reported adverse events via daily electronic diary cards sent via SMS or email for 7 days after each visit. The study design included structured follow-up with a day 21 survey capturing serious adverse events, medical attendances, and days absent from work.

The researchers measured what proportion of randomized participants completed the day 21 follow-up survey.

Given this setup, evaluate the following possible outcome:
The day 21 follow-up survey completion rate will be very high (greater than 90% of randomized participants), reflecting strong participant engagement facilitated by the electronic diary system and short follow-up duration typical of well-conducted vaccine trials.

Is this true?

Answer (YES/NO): NO